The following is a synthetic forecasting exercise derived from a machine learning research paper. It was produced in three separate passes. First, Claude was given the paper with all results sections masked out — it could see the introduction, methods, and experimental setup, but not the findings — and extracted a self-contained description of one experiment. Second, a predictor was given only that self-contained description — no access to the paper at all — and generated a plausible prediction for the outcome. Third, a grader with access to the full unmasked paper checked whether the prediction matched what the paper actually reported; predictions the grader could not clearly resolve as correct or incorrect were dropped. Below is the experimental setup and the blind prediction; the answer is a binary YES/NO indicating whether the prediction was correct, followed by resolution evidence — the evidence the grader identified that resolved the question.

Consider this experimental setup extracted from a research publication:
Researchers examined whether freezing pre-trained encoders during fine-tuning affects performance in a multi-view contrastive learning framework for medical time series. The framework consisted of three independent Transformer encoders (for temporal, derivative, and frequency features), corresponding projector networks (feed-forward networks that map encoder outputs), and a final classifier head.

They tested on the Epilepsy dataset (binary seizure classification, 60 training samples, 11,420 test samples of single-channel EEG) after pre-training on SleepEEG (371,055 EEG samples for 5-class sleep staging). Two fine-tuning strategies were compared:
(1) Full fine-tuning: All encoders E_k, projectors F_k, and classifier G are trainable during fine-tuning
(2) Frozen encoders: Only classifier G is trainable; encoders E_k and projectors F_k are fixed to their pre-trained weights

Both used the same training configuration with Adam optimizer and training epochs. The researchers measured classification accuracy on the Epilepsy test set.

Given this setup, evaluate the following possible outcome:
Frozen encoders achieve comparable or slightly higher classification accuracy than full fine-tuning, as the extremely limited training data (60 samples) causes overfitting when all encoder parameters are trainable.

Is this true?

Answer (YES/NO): NO